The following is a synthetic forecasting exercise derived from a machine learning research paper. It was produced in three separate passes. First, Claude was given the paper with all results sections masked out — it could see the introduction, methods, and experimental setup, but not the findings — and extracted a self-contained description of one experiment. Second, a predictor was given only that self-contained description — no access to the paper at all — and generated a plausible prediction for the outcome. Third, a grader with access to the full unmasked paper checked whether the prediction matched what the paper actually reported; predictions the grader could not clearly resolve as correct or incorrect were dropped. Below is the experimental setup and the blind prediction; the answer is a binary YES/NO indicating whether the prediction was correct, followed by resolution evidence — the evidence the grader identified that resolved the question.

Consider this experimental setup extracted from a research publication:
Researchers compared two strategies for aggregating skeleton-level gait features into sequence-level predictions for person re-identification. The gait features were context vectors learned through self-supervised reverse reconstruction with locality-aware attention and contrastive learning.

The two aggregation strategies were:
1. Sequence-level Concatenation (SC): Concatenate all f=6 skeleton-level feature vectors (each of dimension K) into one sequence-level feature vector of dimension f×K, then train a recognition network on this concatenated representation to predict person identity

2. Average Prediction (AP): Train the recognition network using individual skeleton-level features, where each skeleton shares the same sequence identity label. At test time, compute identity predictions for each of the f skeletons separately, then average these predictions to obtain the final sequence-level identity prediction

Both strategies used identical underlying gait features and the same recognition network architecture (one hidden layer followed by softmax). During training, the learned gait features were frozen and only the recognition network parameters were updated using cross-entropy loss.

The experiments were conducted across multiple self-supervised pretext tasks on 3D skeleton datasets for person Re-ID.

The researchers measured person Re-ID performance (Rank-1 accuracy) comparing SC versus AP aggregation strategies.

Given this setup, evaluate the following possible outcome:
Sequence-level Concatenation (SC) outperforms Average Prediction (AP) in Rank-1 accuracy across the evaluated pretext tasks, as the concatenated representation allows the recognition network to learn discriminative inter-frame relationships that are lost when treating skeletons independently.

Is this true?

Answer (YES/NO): NO